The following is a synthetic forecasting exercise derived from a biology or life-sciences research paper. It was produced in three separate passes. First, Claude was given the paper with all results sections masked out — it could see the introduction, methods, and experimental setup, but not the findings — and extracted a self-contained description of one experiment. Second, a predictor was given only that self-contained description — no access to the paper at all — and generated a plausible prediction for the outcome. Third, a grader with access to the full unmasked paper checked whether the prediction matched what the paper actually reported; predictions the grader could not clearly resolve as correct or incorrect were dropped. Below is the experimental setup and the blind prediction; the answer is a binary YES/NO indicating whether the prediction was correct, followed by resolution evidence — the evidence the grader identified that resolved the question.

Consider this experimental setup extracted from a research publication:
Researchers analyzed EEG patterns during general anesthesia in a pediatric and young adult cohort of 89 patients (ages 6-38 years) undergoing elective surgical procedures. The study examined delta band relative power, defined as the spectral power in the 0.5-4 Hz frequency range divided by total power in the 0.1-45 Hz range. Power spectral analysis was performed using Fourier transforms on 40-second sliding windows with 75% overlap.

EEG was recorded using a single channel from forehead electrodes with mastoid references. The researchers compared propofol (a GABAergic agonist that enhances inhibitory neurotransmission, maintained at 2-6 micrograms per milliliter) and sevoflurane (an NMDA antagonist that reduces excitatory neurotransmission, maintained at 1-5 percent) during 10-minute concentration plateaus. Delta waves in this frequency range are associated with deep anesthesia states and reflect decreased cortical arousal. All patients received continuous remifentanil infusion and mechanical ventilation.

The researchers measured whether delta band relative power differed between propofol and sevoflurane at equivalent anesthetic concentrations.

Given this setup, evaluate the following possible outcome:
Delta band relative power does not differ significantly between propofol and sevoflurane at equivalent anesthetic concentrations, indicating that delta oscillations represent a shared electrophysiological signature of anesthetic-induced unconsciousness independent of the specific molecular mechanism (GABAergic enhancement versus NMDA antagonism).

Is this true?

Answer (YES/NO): NO